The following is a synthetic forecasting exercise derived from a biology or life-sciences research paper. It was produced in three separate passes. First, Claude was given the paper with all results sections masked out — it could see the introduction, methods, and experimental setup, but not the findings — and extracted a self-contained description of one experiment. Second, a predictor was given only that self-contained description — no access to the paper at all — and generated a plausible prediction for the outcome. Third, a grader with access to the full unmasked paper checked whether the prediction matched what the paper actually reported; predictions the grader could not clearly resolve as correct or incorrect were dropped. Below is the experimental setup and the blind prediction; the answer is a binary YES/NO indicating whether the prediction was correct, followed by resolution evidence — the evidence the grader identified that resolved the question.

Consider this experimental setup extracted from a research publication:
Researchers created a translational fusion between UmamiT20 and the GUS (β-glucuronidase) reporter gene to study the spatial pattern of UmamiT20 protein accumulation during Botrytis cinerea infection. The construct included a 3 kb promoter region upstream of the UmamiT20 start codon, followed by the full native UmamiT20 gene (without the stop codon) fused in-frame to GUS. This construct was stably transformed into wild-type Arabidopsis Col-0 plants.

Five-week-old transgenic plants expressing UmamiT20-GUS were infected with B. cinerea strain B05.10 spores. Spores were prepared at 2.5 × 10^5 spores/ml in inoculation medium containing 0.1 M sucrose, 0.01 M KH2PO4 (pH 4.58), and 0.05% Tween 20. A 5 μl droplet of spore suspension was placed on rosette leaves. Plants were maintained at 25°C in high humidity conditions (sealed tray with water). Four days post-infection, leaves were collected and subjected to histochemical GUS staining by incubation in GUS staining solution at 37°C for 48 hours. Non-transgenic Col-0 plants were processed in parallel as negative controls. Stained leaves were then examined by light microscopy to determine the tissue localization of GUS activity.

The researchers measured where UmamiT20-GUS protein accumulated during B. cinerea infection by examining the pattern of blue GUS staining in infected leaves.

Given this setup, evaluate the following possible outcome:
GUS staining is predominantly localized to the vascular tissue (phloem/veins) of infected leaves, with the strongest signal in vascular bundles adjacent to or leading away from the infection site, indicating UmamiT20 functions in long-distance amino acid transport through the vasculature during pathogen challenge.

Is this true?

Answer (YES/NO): YES